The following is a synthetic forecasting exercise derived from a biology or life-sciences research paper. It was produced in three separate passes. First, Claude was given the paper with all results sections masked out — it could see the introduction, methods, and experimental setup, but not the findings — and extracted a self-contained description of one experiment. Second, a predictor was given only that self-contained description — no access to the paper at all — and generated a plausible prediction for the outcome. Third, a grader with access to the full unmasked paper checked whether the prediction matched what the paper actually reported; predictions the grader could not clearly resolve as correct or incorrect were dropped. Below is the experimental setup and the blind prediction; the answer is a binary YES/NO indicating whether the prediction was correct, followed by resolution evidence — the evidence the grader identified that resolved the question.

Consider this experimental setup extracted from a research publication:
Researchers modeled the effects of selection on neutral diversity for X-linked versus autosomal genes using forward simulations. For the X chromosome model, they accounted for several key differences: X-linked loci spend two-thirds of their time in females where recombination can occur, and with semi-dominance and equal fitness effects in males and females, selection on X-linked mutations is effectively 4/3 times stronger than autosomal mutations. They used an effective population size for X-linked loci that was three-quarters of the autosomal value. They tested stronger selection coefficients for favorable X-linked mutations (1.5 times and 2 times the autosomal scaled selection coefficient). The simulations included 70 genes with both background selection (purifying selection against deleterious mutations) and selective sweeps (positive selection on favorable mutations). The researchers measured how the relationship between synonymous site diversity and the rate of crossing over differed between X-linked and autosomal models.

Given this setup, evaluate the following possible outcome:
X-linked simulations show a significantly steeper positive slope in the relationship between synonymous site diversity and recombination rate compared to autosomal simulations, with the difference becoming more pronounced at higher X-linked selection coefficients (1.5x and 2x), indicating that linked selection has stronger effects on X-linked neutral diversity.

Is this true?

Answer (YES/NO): NO